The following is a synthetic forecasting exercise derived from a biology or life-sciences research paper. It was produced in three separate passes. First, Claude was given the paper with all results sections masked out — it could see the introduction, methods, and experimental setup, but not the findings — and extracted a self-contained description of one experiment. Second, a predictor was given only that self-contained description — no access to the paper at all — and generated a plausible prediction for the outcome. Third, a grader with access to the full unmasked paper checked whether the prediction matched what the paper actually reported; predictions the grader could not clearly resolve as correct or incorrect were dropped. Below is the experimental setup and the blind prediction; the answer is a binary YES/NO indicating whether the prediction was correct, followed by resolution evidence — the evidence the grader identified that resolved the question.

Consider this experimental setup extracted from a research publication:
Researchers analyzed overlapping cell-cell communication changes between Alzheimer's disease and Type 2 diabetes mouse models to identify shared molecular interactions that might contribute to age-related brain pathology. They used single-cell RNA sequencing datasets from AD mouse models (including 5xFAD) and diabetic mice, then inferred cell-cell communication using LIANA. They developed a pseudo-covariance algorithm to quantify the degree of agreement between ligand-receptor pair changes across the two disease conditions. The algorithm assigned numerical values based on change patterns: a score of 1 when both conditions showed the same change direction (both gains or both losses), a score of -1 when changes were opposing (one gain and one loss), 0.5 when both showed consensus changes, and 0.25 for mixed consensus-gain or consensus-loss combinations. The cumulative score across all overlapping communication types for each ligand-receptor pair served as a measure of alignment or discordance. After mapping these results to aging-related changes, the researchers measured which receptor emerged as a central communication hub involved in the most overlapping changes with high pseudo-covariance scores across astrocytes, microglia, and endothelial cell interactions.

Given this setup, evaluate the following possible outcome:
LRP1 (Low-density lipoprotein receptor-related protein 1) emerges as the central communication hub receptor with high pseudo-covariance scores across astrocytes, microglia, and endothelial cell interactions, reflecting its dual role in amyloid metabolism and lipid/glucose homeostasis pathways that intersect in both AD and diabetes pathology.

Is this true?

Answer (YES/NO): YES